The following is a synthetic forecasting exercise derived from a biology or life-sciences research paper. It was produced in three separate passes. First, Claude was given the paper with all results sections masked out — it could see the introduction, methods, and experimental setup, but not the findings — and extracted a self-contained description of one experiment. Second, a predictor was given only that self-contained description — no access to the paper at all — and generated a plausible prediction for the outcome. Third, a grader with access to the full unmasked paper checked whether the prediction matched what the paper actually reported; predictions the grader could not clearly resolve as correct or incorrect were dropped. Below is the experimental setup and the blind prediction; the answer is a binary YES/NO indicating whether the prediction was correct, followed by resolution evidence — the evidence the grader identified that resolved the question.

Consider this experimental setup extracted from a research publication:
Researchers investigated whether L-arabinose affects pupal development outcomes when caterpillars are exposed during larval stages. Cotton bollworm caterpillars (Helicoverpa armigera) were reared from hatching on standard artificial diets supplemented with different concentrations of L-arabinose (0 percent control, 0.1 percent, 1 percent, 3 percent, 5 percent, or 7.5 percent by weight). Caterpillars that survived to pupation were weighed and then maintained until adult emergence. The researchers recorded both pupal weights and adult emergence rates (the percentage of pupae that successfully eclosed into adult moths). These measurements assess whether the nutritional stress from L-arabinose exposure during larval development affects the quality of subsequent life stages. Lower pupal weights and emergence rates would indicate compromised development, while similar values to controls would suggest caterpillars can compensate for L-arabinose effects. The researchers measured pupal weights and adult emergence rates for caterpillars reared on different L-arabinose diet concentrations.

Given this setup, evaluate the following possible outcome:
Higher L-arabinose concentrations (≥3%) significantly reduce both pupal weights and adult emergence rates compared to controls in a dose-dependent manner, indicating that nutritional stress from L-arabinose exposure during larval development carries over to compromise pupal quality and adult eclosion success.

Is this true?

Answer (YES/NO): NO